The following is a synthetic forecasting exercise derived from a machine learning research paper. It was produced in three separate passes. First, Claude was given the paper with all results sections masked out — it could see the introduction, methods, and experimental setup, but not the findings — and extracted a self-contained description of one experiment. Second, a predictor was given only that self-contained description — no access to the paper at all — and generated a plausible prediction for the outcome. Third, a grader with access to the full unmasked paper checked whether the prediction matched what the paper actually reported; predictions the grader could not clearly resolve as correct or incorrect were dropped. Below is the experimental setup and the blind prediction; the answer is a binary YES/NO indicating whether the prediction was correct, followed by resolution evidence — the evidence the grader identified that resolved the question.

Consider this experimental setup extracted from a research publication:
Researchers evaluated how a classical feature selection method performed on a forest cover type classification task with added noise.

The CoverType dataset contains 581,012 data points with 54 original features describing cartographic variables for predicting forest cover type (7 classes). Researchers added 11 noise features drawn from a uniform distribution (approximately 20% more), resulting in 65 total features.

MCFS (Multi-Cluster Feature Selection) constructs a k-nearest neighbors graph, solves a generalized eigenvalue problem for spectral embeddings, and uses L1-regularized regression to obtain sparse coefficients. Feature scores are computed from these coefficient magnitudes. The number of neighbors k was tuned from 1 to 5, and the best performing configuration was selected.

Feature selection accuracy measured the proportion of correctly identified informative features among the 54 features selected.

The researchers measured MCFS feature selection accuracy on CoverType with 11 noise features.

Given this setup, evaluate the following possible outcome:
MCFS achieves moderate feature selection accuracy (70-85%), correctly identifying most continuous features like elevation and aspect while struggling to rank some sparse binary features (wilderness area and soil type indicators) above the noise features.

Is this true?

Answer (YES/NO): NO